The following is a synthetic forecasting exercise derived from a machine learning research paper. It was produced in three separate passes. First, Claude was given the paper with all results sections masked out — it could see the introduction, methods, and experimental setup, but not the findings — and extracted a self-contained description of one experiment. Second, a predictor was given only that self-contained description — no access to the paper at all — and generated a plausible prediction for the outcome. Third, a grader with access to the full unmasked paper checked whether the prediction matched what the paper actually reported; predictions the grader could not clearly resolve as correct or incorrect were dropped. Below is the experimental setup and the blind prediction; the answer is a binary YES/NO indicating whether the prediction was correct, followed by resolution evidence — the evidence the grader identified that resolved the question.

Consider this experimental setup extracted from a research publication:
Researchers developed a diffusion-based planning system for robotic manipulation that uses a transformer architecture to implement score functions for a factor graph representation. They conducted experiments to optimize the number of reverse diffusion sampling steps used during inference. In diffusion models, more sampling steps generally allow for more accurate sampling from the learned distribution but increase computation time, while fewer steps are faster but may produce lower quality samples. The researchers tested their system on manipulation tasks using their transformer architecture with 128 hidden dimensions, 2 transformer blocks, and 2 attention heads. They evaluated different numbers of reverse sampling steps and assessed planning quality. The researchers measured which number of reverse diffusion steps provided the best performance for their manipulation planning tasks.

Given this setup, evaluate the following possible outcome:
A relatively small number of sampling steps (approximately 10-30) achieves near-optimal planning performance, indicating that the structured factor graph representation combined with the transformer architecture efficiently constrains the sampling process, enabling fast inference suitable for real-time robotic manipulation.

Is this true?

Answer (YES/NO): NO